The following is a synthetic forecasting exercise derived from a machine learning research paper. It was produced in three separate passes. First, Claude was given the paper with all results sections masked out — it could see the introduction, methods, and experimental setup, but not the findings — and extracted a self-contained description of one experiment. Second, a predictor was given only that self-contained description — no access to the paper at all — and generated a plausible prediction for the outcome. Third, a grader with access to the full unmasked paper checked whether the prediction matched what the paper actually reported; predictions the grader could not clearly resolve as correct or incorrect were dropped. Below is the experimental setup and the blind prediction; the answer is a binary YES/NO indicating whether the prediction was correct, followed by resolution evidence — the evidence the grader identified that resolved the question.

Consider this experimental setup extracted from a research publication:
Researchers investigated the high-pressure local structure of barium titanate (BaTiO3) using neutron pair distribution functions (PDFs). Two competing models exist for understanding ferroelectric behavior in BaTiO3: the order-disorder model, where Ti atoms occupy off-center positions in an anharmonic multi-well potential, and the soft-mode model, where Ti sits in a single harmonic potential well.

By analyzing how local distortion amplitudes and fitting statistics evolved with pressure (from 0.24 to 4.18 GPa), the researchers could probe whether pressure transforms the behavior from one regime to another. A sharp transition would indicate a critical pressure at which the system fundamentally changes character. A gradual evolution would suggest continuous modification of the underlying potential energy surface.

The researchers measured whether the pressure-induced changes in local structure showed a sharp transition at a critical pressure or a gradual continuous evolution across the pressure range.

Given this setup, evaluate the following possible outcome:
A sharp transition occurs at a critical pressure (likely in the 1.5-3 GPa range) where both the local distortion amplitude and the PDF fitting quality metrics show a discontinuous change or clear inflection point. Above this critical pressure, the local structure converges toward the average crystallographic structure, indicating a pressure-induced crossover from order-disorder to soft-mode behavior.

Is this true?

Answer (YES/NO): NO